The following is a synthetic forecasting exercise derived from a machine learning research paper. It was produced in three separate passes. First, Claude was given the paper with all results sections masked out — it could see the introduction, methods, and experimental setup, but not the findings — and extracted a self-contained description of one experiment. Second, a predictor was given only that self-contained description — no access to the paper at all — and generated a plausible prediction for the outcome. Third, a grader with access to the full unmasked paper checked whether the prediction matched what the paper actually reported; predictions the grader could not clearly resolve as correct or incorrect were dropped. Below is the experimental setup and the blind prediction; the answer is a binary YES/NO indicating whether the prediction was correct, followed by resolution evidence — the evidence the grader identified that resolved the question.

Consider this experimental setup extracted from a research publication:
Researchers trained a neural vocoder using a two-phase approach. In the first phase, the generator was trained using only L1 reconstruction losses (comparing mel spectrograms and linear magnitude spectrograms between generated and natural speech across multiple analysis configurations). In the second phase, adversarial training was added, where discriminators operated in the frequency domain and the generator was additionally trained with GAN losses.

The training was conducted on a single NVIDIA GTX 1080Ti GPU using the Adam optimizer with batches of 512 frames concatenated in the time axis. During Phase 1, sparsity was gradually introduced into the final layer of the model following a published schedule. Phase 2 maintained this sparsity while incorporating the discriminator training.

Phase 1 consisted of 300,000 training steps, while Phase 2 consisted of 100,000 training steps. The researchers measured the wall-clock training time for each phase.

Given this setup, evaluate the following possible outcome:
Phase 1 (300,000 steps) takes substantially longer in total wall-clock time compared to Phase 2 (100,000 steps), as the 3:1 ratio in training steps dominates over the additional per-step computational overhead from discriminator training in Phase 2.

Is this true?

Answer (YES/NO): NO